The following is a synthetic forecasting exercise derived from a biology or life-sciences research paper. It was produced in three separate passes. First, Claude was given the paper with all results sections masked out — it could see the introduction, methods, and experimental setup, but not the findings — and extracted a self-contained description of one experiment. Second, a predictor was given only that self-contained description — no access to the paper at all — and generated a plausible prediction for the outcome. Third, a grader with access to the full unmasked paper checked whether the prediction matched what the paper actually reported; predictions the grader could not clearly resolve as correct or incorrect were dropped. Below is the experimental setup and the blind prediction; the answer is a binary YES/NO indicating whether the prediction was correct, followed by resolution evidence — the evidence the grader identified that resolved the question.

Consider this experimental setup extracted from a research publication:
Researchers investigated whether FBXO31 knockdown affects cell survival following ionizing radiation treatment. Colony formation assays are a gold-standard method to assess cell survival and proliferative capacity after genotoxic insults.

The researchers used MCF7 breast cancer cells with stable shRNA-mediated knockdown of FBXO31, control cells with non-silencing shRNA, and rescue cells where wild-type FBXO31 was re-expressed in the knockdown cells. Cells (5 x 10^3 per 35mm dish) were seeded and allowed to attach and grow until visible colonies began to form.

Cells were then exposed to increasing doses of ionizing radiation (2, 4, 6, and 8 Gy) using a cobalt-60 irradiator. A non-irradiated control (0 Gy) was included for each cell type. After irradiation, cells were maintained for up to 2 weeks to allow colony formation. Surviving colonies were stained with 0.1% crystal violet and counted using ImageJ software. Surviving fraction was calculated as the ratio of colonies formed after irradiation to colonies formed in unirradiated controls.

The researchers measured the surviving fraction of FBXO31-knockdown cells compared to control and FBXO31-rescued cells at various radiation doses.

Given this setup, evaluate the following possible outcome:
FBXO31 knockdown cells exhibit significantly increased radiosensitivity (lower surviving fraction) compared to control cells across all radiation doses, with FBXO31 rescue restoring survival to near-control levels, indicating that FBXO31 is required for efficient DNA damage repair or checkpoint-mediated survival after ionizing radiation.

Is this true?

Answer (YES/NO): YES